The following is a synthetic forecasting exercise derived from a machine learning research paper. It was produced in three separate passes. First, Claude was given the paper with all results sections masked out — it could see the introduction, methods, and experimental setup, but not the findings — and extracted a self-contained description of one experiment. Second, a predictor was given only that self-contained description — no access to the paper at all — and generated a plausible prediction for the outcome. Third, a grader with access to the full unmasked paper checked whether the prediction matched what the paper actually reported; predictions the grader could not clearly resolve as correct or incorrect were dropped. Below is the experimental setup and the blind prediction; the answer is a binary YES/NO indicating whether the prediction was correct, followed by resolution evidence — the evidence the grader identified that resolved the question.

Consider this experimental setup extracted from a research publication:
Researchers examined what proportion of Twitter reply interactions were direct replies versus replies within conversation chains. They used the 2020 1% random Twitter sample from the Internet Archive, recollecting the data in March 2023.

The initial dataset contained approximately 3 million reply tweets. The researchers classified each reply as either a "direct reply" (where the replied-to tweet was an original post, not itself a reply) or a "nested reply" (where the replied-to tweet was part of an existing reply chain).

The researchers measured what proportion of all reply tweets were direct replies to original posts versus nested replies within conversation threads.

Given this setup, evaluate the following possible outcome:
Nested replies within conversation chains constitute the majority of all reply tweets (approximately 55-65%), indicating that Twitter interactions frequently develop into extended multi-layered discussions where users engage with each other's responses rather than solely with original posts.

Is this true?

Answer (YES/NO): NO